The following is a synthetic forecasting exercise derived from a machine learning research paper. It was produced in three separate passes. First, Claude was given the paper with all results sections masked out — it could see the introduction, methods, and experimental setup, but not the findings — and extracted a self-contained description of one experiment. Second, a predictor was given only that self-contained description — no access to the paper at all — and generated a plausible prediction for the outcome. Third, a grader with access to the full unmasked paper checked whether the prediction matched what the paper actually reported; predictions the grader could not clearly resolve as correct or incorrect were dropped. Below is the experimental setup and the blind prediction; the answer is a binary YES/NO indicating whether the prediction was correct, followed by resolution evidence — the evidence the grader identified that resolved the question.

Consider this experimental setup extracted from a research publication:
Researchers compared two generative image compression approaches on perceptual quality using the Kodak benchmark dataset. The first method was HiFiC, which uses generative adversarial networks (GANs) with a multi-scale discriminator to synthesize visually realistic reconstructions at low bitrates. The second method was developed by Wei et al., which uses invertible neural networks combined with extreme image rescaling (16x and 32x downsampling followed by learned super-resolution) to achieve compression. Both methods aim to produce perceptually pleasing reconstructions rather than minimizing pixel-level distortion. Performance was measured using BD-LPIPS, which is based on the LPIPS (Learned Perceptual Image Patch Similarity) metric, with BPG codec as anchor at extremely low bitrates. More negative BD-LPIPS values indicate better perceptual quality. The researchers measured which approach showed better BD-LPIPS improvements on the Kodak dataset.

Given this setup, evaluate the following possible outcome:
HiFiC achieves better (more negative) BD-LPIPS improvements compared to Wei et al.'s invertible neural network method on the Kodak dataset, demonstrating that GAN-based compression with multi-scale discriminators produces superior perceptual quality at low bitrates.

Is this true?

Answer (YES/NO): NO